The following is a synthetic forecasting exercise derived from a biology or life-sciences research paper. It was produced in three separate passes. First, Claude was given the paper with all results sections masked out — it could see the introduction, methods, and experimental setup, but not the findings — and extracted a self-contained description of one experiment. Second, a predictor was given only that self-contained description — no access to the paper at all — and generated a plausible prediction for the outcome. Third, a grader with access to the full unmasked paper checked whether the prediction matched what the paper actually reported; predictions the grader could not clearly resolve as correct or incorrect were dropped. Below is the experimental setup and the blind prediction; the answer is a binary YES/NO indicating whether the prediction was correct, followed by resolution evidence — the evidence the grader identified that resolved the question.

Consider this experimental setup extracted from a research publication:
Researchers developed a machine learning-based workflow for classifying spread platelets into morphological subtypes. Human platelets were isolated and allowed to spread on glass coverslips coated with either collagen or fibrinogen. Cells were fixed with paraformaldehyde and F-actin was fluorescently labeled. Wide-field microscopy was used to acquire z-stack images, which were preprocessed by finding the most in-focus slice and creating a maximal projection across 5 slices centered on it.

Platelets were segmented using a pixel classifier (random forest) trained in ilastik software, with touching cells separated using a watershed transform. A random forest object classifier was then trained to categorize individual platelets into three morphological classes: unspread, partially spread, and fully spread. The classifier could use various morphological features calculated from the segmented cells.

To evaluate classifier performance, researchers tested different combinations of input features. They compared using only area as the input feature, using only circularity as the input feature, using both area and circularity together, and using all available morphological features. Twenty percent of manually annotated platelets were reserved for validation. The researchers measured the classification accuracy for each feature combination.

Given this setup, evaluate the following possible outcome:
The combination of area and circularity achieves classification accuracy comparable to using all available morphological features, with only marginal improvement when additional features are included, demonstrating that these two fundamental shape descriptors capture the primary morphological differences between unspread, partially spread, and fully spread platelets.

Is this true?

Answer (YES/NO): NO